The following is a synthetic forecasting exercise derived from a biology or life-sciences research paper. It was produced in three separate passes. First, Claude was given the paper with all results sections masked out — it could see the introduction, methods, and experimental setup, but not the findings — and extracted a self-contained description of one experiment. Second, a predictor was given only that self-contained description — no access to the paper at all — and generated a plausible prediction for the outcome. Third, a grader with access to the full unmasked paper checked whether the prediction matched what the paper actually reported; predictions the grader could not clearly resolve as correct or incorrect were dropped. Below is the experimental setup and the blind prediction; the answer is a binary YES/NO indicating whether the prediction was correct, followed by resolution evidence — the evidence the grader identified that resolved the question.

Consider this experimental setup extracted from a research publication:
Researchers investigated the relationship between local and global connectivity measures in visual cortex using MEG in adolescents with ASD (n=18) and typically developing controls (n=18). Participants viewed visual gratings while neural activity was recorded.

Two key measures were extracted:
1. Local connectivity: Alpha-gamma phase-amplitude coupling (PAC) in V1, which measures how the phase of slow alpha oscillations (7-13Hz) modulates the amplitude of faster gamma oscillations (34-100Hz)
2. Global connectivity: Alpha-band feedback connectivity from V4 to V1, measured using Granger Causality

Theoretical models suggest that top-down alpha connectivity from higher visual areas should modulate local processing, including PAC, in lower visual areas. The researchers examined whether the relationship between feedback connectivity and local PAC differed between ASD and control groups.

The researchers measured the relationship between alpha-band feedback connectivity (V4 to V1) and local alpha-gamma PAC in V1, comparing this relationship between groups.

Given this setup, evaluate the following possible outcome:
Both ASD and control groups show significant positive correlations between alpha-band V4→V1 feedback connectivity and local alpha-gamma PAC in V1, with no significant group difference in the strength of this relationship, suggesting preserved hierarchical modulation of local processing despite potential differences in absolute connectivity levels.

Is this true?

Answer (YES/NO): NO